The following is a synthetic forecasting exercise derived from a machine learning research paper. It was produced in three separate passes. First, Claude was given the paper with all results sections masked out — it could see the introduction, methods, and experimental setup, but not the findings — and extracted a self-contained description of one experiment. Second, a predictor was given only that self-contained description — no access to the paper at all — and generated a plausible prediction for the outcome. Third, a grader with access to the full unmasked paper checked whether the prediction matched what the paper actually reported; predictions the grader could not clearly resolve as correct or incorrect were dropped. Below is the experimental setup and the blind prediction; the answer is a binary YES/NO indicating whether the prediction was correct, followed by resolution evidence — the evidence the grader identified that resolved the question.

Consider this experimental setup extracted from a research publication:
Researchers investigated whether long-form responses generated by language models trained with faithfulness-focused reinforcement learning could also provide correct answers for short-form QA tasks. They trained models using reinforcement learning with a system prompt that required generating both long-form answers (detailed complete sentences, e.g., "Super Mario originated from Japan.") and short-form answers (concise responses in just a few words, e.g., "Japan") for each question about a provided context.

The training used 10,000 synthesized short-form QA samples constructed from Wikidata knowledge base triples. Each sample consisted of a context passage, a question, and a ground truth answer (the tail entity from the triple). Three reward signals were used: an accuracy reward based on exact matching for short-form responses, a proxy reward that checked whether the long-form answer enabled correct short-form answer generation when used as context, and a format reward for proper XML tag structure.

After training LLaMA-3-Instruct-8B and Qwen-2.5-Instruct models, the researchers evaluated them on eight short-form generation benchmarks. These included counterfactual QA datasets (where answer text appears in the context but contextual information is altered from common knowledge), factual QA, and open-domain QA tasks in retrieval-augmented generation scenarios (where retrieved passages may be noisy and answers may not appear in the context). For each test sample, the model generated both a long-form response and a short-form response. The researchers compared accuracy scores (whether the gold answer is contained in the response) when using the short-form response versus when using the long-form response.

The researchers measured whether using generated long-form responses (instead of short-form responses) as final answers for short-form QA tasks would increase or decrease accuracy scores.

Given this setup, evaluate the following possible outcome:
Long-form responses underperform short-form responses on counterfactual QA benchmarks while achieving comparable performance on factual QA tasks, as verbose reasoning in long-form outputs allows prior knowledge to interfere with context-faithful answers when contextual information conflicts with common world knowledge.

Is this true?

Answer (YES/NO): NO